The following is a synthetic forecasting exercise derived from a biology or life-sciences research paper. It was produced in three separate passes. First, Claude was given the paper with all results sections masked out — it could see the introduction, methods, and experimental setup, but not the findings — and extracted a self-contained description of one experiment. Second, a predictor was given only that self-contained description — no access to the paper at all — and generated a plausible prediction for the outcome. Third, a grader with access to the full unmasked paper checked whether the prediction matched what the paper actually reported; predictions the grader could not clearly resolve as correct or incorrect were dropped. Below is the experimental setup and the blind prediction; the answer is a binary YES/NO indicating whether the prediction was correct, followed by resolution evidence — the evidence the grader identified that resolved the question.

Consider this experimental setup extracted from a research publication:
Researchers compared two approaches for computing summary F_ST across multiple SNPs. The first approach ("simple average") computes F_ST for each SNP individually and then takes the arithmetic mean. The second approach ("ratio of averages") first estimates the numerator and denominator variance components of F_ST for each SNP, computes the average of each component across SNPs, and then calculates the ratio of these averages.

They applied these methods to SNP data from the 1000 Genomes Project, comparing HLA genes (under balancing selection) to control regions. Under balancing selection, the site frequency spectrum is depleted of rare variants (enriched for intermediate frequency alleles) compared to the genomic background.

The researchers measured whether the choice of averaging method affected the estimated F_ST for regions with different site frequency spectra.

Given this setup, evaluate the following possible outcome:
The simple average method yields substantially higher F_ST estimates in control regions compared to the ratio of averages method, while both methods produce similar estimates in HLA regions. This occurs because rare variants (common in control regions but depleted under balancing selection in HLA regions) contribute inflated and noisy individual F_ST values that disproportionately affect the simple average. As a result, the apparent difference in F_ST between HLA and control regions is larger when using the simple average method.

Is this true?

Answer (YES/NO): NO